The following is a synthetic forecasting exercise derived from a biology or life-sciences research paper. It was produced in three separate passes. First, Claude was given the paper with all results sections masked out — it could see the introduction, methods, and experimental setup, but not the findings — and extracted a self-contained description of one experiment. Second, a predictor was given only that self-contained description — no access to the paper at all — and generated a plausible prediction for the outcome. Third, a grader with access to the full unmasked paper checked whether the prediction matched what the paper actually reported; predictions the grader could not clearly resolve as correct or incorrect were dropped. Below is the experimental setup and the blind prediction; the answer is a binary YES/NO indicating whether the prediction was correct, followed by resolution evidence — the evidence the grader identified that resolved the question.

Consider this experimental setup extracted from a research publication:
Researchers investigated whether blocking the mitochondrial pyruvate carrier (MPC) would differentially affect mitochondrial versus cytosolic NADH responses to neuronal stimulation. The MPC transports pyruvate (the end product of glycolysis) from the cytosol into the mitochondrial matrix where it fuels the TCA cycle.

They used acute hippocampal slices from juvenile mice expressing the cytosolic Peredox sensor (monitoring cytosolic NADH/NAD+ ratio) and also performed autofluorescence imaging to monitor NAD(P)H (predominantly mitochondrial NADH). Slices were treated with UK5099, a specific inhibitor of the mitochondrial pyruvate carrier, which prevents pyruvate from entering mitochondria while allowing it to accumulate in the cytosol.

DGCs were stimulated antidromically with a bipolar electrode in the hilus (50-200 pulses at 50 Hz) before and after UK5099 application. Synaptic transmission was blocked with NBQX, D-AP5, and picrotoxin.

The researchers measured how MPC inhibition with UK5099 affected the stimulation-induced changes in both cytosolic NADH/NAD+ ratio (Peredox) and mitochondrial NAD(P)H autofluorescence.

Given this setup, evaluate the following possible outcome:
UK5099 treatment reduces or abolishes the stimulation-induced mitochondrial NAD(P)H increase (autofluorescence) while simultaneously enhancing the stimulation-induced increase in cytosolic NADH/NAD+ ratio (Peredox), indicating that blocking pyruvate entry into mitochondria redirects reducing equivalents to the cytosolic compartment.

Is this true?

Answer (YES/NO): NO